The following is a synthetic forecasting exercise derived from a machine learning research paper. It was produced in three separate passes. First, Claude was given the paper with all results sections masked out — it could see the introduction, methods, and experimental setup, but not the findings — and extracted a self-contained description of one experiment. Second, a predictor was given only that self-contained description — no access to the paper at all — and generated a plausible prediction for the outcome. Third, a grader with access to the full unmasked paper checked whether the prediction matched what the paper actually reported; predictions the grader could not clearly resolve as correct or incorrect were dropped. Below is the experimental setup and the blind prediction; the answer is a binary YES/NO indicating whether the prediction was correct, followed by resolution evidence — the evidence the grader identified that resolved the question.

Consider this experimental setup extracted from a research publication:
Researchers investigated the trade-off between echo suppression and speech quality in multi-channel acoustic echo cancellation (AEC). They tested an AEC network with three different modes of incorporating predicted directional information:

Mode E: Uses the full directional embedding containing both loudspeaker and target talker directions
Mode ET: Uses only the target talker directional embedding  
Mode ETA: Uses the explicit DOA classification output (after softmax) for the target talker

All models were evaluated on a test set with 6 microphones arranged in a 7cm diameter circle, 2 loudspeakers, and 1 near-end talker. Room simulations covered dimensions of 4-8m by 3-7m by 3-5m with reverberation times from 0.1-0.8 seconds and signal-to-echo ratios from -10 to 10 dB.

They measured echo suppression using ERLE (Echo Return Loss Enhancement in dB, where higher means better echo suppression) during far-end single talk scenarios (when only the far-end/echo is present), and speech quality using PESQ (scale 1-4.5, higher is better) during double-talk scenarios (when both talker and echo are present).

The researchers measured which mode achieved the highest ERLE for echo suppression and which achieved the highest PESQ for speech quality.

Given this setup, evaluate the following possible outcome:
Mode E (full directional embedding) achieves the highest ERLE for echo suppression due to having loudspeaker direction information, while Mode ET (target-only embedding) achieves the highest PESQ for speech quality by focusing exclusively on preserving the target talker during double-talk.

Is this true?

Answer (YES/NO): YES